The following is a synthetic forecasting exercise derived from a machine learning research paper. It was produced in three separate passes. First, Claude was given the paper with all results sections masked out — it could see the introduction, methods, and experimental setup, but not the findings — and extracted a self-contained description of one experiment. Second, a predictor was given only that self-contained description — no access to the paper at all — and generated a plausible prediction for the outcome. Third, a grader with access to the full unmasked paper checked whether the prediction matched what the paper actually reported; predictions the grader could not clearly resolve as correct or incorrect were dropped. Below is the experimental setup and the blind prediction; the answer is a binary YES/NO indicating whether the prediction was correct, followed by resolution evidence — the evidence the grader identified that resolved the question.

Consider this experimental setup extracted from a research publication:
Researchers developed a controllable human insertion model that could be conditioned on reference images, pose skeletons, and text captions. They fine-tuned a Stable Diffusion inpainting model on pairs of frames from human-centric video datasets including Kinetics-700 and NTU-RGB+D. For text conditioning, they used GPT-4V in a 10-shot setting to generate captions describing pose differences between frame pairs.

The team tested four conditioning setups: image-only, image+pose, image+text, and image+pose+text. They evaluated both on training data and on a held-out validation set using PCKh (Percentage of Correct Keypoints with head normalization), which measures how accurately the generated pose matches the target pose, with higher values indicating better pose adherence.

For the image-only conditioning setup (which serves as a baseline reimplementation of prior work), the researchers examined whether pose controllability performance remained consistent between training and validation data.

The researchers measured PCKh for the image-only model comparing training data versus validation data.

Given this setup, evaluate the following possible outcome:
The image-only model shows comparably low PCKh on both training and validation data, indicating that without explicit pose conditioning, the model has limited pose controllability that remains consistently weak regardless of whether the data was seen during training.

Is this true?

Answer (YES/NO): NO